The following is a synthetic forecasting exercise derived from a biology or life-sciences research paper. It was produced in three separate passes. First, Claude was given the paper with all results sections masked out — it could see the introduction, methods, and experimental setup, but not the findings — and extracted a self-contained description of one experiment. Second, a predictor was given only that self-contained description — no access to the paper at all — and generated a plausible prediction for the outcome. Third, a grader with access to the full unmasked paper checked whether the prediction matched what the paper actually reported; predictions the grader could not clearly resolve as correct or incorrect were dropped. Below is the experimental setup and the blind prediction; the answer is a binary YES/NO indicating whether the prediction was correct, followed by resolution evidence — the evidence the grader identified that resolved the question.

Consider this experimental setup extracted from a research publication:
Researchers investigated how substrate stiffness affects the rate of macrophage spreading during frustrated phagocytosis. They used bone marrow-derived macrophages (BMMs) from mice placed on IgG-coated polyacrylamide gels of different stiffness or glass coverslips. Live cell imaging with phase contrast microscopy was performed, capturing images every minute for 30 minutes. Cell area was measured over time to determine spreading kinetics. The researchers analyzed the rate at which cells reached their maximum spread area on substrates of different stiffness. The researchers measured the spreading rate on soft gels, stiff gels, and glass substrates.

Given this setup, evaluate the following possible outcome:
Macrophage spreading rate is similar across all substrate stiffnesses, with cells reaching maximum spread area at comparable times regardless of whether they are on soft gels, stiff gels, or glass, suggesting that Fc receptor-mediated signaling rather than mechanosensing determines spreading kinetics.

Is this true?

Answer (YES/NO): YES